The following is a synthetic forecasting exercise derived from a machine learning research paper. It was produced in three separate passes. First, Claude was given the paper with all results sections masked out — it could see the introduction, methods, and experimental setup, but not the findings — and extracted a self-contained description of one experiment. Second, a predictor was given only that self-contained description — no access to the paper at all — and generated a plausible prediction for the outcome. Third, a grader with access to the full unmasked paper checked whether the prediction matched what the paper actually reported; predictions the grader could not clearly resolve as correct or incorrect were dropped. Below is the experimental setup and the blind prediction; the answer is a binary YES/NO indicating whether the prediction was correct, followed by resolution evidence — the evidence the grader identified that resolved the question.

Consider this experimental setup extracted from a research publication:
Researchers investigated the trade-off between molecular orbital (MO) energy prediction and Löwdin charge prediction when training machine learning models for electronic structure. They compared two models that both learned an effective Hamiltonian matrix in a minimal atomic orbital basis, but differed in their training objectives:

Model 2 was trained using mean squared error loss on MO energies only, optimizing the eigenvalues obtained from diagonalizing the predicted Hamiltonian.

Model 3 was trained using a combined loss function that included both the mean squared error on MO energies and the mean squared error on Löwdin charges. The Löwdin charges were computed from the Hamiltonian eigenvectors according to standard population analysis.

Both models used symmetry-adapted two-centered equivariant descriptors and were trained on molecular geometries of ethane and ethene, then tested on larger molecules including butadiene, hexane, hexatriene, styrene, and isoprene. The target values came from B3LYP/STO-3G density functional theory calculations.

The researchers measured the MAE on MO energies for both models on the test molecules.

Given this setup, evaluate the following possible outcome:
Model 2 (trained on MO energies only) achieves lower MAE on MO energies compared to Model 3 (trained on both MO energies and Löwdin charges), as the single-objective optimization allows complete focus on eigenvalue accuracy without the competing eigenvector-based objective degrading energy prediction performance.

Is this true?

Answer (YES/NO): YES